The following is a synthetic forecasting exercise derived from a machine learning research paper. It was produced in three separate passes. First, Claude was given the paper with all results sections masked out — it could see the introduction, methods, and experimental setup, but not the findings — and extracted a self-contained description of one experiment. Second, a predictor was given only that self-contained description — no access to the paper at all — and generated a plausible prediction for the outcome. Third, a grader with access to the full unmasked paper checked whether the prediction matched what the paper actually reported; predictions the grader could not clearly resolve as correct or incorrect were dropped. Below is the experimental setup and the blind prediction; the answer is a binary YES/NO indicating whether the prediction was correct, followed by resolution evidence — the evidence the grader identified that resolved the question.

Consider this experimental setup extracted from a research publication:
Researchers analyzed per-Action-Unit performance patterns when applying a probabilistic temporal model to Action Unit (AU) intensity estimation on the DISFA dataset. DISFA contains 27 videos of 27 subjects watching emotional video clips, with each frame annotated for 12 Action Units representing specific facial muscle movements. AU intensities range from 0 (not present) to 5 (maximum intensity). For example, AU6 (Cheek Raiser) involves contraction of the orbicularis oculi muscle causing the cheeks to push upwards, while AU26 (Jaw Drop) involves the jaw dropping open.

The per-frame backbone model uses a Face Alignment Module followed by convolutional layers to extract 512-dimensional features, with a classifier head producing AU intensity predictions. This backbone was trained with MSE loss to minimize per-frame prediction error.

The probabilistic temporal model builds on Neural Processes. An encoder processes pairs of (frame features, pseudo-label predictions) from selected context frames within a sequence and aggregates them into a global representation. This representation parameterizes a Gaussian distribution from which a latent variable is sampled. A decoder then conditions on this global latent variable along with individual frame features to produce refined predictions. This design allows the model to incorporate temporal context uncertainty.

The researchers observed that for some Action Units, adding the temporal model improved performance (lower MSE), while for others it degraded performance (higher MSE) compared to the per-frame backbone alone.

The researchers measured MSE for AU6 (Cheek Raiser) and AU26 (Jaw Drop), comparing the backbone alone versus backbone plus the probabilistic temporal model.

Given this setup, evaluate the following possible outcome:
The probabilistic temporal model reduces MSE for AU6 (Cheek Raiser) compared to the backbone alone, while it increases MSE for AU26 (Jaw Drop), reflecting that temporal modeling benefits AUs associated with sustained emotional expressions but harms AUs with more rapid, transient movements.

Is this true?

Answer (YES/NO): NO